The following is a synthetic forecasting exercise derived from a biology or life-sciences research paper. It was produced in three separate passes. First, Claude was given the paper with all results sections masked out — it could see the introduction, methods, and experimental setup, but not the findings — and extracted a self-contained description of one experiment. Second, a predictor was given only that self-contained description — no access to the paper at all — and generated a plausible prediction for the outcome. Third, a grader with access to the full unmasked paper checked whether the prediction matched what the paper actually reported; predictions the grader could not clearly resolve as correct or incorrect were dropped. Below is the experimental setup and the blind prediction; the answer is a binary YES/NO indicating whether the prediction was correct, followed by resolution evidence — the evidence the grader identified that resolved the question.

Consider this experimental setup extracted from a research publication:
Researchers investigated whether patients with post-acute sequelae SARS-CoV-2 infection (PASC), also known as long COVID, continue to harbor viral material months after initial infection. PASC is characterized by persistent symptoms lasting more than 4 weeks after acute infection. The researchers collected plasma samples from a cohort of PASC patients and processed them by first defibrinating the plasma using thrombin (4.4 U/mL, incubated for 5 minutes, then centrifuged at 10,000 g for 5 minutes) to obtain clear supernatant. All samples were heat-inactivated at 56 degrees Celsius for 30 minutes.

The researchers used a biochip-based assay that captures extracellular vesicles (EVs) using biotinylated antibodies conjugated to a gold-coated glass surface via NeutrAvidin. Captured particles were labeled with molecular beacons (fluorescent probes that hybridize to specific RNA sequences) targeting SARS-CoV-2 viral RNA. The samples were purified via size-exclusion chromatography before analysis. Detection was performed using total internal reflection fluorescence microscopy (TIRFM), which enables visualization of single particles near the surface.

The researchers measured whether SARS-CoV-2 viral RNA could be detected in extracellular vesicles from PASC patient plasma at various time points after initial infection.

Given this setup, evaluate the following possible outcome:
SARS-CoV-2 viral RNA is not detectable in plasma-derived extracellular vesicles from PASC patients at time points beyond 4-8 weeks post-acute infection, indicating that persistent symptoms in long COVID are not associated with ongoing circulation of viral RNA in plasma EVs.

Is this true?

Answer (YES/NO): NO